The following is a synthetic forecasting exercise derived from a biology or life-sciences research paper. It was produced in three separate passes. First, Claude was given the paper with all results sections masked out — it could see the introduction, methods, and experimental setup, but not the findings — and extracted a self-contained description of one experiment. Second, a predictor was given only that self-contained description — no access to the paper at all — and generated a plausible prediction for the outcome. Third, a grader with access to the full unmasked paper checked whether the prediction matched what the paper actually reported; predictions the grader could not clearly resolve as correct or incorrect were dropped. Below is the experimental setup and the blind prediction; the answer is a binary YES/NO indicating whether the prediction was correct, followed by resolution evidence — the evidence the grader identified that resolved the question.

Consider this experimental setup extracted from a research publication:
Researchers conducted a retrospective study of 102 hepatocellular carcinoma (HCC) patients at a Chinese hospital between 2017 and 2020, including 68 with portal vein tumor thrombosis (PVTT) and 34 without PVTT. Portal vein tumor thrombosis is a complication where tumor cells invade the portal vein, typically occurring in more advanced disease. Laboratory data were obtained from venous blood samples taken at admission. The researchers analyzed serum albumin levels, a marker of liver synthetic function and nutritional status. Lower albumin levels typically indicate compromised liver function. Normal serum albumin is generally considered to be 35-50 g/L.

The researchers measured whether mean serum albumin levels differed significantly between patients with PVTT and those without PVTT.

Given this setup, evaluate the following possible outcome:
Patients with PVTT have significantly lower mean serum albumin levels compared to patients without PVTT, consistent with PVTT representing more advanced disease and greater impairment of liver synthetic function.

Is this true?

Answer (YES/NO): NO